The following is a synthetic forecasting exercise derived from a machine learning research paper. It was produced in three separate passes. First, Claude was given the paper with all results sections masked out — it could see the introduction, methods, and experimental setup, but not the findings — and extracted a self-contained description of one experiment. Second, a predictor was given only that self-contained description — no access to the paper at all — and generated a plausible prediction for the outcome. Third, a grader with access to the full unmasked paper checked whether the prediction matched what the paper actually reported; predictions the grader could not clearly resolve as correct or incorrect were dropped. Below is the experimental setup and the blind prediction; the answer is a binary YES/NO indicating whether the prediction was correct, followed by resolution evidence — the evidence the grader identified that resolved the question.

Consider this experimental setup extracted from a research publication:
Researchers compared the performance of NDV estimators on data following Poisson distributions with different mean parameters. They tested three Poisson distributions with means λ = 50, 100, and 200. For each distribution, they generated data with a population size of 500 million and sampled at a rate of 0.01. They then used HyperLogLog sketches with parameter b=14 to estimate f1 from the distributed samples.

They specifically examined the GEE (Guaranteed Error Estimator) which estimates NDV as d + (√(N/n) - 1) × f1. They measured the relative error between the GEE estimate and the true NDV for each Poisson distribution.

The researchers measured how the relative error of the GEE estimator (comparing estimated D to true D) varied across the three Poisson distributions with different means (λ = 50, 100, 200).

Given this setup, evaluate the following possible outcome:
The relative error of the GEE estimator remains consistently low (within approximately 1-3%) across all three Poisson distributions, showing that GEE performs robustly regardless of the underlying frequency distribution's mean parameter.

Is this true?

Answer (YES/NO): NO